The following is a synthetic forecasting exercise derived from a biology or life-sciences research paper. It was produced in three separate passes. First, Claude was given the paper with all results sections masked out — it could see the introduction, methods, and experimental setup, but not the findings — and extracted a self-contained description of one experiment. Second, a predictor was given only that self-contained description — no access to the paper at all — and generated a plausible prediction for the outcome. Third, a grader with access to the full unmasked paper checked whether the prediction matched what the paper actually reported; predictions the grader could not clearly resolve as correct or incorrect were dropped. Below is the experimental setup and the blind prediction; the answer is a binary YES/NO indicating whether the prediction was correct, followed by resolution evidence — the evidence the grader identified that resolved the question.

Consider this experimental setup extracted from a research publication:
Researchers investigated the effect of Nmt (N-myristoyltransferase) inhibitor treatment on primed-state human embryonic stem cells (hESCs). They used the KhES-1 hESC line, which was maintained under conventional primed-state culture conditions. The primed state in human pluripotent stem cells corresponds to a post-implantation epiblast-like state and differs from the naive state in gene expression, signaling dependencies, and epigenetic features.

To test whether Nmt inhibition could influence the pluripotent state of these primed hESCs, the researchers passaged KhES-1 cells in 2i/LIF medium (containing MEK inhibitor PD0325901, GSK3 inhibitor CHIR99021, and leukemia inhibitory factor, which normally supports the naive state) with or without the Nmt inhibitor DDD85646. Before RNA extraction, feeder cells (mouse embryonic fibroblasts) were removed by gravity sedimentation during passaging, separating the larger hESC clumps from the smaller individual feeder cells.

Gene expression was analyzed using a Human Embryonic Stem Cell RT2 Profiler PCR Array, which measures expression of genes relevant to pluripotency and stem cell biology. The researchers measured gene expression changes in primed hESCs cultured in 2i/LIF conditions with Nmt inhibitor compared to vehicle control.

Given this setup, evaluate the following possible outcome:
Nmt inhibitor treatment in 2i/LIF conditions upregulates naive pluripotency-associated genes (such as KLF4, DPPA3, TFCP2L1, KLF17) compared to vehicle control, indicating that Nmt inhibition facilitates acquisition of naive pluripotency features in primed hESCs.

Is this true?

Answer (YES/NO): NO